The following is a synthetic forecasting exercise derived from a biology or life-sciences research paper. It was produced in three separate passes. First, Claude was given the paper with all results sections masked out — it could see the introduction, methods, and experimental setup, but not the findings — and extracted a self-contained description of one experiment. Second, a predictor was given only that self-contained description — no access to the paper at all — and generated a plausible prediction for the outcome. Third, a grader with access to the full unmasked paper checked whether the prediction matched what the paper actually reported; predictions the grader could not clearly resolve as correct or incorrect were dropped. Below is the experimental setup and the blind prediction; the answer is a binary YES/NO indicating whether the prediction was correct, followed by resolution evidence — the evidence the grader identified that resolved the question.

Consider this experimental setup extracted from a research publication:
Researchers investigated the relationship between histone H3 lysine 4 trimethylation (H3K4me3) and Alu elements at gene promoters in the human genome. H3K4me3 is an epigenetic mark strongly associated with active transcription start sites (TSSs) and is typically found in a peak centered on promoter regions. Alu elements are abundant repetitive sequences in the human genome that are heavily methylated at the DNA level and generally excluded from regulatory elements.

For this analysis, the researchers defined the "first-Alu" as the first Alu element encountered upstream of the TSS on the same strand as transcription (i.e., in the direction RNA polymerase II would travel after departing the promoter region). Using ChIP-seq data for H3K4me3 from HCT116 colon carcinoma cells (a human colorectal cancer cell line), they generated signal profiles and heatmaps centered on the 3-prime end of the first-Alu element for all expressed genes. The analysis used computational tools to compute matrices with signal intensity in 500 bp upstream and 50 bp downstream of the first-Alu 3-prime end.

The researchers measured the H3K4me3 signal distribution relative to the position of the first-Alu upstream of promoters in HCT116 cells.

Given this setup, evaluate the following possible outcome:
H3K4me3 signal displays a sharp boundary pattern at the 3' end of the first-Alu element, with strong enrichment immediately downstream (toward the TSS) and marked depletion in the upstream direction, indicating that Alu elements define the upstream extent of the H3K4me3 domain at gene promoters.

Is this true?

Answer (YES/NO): YES